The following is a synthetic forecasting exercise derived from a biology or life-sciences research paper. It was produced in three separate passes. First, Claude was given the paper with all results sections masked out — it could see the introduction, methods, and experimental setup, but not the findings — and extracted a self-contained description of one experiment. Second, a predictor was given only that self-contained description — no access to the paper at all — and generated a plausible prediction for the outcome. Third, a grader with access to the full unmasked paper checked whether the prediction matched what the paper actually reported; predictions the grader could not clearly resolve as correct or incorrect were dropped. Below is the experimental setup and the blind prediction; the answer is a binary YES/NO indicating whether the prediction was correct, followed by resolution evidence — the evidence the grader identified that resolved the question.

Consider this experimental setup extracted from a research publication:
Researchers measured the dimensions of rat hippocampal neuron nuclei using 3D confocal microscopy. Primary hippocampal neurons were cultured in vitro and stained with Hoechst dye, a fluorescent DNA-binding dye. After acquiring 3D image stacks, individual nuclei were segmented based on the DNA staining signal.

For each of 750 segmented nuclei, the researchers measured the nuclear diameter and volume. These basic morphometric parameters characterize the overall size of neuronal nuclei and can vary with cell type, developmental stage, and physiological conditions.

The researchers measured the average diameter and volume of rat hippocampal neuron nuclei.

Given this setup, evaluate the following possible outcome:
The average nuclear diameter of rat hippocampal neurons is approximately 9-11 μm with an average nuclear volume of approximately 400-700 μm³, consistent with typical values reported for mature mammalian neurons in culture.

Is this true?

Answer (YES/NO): NO